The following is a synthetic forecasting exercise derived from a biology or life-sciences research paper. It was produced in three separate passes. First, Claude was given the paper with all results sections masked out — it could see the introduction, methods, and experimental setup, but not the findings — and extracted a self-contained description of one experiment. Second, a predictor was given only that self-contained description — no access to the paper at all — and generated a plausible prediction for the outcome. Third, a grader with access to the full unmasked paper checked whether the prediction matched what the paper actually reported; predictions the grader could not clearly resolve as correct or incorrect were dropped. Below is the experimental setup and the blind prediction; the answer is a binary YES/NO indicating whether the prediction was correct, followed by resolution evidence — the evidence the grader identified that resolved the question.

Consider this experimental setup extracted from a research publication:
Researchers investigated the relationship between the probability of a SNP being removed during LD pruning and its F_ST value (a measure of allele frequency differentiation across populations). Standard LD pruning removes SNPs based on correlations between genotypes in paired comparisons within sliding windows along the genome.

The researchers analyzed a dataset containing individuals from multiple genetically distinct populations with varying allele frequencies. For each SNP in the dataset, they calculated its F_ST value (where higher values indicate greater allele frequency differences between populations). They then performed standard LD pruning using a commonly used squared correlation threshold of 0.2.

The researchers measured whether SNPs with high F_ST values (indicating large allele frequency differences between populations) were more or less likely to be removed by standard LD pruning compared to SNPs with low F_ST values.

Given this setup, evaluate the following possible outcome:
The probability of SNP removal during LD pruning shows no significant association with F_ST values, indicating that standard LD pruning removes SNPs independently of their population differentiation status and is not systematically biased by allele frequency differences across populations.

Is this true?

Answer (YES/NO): NO